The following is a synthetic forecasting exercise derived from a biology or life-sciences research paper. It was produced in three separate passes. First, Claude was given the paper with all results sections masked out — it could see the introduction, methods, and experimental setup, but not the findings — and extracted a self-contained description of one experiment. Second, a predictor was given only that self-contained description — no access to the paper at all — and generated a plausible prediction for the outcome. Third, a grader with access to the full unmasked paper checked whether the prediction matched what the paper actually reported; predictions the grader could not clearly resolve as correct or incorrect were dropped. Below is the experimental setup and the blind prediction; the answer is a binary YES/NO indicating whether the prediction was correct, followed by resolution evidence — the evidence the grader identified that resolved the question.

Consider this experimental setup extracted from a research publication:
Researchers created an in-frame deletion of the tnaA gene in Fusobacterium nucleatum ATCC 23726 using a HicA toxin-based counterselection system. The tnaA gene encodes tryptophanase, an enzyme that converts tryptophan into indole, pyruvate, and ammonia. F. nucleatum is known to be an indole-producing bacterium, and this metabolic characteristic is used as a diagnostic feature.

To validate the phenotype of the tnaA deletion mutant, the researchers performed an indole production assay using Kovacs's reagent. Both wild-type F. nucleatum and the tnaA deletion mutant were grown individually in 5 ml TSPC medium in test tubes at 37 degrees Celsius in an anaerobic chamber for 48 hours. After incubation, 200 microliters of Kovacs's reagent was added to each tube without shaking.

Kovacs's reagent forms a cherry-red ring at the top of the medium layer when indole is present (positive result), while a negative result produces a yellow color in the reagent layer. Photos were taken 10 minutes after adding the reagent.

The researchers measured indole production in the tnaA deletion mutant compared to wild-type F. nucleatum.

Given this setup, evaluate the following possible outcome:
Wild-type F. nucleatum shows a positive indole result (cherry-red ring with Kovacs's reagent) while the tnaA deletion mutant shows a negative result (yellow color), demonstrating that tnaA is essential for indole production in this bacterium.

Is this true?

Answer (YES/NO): YES